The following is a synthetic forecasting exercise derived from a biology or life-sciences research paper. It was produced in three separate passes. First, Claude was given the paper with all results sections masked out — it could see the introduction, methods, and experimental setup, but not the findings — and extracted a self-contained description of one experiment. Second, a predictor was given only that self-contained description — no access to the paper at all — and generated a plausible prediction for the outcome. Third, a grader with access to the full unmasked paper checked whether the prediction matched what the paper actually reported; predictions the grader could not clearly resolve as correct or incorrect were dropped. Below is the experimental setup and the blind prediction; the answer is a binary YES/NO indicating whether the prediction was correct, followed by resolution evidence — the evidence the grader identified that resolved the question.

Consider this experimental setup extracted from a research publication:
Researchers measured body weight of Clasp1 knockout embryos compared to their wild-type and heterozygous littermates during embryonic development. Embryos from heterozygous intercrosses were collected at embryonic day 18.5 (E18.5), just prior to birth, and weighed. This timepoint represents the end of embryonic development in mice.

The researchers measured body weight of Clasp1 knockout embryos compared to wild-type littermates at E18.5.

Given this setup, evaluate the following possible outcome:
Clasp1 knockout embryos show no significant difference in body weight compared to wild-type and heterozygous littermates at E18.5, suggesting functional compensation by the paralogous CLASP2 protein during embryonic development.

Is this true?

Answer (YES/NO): NO